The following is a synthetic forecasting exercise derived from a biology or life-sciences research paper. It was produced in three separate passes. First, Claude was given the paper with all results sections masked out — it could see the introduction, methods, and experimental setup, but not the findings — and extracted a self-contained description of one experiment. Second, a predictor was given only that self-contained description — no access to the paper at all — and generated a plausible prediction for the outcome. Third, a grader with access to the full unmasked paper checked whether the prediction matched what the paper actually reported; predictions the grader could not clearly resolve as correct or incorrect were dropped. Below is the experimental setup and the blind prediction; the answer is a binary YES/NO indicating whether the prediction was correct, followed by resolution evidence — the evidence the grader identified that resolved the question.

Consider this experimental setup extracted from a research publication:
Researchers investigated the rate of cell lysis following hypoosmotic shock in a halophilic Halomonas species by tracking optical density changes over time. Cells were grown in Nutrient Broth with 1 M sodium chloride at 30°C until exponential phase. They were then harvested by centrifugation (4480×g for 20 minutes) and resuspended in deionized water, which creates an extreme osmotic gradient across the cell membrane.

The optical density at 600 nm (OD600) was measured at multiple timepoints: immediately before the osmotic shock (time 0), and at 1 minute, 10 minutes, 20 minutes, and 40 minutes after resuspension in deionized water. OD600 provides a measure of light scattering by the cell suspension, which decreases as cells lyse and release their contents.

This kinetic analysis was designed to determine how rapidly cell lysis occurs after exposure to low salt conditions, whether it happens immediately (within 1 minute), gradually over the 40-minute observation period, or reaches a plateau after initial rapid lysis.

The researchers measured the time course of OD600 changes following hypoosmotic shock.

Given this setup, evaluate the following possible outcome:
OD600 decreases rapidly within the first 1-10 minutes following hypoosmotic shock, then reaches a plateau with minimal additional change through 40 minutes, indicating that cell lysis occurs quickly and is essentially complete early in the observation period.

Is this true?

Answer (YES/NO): YES